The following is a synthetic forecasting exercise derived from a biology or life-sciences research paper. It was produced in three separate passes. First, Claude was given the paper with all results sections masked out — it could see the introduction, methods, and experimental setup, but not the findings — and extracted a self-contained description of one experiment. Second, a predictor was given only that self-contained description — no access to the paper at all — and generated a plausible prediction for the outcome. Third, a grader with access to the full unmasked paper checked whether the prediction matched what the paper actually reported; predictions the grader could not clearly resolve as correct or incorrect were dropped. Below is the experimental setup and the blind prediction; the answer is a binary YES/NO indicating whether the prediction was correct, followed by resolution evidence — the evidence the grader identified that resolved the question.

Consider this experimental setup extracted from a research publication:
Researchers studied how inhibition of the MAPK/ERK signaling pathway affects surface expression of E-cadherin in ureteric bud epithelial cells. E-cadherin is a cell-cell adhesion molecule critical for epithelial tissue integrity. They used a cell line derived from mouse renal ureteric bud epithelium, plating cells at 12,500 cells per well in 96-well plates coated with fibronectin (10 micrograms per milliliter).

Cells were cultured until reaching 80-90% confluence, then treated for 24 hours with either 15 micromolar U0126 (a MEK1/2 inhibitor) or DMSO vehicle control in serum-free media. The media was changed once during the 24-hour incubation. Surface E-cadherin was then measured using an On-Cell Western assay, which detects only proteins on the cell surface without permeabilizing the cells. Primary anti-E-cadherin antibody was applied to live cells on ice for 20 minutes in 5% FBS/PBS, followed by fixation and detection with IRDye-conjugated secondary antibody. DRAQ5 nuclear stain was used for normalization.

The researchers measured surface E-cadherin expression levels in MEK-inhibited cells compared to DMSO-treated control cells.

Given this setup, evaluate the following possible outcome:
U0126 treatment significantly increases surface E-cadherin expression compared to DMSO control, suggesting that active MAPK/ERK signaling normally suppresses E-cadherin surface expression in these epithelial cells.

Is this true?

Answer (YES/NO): YES